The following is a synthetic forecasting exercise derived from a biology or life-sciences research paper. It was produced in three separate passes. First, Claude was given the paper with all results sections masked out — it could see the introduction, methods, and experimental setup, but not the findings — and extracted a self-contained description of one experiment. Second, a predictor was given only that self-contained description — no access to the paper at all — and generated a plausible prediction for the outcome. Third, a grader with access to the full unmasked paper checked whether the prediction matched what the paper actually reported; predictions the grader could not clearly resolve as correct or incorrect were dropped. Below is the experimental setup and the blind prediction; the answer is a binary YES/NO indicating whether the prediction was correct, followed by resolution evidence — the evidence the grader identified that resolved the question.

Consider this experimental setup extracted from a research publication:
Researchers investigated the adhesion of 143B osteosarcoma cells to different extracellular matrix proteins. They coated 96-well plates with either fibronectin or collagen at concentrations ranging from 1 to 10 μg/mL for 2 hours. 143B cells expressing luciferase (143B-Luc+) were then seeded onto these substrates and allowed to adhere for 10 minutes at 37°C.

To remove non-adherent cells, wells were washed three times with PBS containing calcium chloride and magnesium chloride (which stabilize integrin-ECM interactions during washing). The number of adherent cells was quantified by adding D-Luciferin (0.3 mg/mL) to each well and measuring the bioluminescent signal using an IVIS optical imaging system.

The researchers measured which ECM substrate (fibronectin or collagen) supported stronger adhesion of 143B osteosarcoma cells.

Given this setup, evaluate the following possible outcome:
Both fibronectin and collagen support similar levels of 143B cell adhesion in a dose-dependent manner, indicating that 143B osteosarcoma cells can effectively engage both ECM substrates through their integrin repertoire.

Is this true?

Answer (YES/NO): YES